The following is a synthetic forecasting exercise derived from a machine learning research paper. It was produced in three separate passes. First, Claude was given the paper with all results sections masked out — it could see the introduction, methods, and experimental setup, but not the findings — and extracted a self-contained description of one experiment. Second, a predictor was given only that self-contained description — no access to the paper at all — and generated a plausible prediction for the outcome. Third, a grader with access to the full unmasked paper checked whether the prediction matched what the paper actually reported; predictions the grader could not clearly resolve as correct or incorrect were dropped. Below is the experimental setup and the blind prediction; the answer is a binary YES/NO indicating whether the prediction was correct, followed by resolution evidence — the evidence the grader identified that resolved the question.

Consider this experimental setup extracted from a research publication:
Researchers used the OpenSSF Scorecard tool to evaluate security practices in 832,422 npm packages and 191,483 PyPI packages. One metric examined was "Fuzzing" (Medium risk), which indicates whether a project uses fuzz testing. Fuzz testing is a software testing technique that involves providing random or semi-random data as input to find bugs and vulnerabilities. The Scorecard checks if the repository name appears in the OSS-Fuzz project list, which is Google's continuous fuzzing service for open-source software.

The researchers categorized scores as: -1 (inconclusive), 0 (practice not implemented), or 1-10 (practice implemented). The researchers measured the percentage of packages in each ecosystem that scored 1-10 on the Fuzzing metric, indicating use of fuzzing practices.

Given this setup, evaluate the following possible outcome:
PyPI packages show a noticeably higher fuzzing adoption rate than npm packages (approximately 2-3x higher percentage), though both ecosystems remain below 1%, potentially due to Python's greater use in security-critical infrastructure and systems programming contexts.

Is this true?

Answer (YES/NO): NO